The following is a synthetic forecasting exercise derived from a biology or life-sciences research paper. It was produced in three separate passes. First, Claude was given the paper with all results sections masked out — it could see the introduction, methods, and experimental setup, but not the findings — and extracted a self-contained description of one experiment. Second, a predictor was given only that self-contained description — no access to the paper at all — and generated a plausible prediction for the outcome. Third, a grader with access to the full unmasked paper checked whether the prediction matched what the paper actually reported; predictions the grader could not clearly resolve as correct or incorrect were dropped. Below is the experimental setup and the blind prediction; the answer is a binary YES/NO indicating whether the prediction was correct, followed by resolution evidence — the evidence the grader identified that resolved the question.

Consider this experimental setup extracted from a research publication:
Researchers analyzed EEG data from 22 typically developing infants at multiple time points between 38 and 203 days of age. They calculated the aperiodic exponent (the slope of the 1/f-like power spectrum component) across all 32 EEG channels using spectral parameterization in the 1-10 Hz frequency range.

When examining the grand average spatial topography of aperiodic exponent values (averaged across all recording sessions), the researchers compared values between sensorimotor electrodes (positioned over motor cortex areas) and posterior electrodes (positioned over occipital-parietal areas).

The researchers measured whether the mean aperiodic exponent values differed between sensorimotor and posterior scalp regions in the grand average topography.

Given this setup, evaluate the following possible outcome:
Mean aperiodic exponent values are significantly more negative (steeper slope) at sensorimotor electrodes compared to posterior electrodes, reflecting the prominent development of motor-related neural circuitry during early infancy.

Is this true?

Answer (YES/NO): NO